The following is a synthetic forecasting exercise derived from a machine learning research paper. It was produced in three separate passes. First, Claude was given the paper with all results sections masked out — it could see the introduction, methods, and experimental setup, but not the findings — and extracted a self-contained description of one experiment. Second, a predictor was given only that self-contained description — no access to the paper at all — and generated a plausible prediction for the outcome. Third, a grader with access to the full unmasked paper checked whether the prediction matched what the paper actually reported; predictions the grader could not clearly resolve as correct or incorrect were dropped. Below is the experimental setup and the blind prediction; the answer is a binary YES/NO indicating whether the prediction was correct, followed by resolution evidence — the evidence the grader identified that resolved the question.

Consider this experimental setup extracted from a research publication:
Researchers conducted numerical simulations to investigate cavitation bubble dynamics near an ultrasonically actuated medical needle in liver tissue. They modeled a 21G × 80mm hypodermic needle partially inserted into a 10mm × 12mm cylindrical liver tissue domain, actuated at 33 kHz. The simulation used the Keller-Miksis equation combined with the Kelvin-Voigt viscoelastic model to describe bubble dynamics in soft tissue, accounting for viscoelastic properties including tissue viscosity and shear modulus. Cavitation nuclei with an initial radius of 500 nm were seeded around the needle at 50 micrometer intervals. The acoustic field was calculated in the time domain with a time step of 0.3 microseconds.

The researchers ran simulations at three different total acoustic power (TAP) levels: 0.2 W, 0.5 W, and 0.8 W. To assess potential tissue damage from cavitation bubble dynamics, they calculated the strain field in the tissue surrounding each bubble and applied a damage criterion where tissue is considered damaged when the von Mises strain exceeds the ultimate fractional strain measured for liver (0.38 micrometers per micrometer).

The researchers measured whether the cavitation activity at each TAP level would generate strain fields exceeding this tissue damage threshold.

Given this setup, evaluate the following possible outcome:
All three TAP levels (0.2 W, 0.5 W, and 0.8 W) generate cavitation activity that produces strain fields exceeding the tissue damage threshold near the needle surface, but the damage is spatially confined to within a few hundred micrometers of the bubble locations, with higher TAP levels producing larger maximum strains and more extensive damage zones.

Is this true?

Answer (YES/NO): NO